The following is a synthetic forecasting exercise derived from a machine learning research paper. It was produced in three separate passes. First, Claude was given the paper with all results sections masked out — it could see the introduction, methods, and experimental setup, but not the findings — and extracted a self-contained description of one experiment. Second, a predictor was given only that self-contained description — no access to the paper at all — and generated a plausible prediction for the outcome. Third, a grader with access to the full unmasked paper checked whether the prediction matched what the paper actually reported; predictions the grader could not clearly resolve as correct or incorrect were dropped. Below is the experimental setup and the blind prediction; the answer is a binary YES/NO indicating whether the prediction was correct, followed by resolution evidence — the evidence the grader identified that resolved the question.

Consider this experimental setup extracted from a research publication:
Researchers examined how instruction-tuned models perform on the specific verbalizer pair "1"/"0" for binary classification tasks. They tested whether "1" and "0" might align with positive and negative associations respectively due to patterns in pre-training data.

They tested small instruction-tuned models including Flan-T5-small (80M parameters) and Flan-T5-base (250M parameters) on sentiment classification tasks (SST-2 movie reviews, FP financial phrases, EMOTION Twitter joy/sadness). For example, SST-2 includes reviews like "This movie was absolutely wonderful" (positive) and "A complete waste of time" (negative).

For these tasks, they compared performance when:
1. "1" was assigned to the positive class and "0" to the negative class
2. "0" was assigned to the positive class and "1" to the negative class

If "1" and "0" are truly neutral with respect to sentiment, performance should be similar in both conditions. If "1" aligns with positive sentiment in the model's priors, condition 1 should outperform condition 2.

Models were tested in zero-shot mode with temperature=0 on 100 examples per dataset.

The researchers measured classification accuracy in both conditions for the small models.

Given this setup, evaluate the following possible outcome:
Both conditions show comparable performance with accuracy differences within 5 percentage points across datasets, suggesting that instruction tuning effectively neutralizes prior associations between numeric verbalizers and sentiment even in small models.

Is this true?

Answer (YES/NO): NO